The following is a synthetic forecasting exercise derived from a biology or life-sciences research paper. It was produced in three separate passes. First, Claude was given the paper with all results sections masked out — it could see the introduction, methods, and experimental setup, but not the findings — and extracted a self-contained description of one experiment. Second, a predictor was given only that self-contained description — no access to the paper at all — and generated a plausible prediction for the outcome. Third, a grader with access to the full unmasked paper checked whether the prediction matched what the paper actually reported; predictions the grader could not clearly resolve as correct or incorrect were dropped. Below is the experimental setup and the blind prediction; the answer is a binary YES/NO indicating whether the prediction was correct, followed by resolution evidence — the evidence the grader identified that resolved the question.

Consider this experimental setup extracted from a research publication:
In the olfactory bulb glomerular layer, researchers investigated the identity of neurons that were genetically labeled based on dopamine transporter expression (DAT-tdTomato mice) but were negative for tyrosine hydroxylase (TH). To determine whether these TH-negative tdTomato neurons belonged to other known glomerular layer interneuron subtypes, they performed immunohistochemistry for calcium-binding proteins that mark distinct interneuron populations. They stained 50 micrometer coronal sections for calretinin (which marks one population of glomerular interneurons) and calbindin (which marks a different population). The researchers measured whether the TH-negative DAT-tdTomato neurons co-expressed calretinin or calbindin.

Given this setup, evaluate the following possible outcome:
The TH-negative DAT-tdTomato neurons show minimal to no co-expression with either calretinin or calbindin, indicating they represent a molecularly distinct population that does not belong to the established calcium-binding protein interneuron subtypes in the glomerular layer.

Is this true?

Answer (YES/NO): NO